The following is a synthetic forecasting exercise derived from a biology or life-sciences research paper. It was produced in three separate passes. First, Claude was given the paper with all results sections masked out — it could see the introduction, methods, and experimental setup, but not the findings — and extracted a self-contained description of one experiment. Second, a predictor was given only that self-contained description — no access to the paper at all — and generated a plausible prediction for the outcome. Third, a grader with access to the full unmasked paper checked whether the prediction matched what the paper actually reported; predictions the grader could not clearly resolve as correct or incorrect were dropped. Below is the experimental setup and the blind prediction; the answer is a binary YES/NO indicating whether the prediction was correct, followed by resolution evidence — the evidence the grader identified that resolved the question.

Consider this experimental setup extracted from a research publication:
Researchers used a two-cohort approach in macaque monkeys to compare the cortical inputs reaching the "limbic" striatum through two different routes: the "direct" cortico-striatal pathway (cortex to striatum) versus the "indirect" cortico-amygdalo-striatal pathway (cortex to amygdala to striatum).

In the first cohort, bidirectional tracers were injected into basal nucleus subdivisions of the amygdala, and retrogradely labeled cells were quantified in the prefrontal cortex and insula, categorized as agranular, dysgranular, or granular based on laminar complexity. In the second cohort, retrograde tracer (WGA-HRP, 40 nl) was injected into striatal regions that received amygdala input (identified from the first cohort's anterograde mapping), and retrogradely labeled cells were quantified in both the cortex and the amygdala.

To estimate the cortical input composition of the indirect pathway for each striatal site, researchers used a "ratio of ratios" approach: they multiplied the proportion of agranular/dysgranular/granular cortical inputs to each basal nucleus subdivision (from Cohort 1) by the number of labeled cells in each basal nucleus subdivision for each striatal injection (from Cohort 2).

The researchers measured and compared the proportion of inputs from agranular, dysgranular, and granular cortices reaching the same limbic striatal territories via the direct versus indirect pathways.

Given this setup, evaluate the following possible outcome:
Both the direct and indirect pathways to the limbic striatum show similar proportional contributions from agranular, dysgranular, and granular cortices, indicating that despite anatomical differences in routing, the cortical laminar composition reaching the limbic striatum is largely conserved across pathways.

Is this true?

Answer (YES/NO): NO